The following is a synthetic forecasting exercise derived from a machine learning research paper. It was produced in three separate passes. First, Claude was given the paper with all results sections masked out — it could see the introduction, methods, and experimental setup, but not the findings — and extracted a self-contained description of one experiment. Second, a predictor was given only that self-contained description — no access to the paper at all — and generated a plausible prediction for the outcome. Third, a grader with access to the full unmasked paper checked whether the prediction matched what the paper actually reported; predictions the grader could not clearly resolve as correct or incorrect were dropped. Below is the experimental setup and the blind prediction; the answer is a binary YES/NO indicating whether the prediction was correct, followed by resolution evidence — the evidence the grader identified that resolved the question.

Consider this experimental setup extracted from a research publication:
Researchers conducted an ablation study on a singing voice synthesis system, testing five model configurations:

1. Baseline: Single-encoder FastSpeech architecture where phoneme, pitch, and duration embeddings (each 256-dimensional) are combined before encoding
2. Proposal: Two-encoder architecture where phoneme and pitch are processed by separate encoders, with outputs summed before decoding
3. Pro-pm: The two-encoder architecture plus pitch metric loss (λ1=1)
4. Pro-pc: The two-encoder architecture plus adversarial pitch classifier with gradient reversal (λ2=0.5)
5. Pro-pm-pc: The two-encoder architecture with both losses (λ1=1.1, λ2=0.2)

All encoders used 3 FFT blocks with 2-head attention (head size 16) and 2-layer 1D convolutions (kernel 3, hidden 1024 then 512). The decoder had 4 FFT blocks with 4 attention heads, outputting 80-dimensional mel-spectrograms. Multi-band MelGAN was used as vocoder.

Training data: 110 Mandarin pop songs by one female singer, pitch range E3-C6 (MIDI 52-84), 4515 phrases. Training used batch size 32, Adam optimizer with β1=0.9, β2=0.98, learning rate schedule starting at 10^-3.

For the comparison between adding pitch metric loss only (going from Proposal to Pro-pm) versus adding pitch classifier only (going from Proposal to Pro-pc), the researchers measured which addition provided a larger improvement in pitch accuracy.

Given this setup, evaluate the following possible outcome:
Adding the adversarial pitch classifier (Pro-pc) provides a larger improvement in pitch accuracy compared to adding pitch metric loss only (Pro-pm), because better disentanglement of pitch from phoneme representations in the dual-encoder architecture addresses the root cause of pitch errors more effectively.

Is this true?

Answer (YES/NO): NO